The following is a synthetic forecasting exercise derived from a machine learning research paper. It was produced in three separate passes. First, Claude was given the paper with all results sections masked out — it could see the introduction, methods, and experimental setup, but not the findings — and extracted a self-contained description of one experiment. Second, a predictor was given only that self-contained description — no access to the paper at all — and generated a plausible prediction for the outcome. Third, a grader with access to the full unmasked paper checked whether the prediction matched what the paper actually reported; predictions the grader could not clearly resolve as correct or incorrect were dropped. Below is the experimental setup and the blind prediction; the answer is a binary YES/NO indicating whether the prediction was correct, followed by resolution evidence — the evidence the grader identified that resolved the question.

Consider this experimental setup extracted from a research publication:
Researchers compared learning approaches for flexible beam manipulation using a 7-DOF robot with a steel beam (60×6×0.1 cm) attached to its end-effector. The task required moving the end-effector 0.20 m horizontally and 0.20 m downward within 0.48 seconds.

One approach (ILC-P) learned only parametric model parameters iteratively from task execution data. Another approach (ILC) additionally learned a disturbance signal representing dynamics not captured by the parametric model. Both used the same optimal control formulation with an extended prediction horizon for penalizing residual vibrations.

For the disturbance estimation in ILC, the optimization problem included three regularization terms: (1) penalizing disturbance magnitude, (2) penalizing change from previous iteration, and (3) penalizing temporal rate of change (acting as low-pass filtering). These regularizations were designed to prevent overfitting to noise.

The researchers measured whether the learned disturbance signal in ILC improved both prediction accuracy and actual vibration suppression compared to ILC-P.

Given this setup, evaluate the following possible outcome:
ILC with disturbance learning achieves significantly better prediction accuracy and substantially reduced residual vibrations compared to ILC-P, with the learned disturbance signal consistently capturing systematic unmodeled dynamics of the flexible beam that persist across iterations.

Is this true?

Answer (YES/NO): YES